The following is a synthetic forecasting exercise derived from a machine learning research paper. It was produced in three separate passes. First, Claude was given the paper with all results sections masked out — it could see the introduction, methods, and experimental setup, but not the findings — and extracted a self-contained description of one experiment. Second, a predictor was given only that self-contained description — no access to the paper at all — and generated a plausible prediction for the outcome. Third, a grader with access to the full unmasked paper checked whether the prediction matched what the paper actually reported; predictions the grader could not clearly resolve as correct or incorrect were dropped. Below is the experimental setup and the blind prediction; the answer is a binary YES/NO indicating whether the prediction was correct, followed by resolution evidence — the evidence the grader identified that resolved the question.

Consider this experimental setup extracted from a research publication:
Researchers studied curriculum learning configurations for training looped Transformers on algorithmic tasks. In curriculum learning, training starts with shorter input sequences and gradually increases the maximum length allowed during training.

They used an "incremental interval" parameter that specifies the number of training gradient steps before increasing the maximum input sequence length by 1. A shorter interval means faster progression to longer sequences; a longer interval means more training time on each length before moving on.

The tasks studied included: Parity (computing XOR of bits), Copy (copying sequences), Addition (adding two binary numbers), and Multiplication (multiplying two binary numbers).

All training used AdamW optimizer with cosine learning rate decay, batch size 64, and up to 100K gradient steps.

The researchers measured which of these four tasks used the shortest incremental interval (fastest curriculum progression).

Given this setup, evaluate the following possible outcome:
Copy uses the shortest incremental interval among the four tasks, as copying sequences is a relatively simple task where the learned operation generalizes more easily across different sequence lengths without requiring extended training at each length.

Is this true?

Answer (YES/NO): NO